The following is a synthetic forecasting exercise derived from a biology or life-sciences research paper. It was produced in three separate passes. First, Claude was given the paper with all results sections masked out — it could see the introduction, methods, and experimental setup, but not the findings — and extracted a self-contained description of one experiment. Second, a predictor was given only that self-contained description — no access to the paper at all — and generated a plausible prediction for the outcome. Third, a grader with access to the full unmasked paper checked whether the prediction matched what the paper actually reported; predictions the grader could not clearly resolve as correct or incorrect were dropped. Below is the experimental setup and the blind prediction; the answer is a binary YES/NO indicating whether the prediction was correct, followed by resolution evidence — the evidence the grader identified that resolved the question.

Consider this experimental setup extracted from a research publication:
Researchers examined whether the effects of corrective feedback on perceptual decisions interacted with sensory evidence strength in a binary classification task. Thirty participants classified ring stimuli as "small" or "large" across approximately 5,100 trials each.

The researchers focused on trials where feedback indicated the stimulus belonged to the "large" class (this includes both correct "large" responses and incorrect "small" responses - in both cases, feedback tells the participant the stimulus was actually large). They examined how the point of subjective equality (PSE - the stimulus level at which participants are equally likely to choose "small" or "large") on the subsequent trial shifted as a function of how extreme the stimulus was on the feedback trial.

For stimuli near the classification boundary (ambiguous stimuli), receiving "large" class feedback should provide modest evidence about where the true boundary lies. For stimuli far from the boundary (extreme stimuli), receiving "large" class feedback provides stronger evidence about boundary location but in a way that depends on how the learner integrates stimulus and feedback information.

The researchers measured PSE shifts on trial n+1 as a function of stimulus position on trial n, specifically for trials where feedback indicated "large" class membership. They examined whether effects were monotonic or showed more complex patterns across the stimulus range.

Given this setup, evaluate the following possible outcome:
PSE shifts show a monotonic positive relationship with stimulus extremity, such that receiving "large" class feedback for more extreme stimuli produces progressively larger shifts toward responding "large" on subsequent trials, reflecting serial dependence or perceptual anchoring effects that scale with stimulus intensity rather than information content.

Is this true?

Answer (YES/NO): NO